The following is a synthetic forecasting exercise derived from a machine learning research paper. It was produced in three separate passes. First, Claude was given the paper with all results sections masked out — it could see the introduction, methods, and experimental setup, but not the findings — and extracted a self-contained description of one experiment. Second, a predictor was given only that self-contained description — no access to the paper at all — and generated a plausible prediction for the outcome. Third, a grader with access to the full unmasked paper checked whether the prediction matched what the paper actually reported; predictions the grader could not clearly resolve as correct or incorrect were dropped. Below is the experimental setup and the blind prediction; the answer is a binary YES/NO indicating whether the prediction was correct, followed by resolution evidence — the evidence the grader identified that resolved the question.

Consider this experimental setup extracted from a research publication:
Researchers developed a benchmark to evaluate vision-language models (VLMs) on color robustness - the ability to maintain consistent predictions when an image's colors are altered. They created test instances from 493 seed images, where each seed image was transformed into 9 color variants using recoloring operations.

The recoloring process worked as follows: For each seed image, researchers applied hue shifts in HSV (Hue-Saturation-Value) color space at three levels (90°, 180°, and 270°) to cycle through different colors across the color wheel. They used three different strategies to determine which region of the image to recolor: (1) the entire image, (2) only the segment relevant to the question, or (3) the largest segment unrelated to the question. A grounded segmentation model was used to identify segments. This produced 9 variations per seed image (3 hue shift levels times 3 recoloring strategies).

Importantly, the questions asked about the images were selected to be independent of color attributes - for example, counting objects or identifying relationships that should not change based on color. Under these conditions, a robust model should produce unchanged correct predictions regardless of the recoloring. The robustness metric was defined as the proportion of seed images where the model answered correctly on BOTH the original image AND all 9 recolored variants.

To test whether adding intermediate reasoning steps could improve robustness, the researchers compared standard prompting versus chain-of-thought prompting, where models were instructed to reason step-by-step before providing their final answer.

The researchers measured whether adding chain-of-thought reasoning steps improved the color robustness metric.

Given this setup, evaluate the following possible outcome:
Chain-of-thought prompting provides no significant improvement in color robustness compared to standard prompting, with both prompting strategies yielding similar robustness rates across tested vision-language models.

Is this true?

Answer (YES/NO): NO